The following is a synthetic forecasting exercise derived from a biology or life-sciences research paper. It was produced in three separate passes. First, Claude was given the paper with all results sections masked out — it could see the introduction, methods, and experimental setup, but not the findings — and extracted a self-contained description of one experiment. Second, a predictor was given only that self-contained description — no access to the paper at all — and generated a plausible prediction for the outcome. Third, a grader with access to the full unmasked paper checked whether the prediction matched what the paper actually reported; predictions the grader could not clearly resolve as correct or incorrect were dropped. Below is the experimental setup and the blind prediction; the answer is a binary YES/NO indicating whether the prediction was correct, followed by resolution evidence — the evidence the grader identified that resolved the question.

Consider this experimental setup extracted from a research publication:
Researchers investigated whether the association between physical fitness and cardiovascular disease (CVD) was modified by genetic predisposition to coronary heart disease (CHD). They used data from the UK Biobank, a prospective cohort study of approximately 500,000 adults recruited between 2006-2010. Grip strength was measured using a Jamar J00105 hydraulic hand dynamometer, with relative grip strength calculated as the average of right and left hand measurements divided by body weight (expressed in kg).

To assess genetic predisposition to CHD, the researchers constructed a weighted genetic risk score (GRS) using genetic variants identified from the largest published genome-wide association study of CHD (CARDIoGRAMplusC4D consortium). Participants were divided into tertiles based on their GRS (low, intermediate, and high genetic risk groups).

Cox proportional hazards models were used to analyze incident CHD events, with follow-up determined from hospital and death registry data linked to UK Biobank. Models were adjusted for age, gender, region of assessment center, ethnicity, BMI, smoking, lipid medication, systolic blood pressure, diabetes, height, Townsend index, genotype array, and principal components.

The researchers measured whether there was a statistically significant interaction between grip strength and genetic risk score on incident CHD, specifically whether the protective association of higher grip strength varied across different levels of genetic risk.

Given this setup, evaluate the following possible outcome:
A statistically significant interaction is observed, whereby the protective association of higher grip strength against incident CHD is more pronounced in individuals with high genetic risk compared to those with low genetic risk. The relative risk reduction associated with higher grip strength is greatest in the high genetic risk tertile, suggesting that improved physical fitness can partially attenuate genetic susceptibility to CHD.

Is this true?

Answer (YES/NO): NO